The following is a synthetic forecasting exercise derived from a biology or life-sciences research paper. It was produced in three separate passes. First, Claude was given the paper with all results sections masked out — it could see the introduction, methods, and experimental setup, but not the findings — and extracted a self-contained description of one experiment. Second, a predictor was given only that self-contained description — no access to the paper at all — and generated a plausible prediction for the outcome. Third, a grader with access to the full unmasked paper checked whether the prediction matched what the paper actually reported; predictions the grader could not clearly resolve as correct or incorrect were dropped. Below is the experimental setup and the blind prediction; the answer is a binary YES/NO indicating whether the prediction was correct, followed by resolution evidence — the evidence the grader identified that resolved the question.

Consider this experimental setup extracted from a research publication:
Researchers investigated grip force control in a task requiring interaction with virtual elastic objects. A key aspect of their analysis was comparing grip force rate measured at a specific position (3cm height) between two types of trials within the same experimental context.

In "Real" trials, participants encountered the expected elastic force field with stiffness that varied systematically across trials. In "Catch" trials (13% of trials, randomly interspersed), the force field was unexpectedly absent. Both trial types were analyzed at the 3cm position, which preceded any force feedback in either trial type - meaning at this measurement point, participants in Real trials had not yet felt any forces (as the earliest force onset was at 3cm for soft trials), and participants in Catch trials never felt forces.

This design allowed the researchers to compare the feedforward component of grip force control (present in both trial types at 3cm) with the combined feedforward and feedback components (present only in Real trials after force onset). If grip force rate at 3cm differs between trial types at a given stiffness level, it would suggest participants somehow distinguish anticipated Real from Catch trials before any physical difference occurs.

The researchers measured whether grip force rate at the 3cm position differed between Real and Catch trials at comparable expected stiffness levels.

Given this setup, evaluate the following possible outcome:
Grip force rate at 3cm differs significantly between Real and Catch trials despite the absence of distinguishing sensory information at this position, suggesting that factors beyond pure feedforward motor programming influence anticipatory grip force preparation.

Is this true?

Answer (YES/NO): NO